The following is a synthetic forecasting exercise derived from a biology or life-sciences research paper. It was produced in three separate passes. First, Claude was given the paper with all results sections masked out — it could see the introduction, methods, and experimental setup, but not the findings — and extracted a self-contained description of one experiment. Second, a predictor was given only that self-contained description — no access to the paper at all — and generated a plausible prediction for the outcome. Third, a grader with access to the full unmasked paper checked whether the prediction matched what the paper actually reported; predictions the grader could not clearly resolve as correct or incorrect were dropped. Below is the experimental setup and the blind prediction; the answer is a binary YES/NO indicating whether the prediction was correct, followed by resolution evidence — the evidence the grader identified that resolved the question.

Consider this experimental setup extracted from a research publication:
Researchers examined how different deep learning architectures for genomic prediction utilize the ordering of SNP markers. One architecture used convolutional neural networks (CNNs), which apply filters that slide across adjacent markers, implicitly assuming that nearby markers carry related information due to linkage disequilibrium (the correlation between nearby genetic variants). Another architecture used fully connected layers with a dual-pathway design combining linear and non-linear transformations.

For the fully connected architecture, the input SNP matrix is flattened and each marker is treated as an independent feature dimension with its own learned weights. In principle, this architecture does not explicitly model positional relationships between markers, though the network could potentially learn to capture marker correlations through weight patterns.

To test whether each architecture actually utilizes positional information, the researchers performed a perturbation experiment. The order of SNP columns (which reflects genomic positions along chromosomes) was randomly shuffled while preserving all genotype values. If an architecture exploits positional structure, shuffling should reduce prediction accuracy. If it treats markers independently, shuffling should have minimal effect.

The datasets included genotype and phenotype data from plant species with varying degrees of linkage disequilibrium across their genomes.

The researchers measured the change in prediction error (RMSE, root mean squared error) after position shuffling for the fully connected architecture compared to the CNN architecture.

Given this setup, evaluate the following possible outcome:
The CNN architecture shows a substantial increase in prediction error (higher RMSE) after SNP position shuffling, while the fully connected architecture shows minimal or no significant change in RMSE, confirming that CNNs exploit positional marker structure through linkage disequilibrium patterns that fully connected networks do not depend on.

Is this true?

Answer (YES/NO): NO